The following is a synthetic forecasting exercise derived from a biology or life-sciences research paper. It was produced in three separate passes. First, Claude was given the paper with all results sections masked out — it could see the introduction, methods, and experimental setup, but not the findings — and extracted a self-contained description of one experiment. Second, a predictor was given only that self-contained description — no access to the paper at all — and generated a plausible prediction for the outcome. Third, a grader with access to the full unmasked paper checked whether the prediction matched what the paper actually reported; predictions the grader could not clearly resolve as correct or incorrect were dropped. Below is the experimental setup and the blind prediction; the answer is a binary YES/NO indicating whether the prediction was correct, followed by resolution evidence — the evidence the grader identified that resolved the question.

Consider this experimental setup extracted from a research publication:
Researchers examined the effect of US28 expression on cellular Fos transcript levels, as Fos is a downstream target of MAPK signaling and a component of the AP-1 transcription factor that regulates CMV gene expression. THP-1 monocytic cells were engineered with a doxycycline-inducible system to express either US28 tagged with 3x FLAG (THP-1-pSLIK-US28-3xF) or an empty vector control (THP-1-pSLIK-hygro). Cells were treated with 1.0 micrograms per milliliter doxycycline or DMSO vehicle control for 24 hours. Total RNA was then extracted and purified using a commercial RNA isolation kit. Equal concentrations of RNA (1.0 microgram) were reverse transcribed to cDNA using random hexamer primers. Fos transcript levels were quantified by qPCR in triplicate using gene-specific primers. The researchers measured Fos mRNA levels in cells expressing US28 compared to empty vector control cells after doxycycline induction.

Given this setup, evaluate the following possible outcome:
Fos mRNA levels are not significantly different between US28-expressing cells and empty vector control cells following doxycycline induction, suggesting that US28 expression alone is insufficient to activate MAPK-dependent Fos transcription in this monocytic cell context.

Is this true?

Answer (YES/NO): NO